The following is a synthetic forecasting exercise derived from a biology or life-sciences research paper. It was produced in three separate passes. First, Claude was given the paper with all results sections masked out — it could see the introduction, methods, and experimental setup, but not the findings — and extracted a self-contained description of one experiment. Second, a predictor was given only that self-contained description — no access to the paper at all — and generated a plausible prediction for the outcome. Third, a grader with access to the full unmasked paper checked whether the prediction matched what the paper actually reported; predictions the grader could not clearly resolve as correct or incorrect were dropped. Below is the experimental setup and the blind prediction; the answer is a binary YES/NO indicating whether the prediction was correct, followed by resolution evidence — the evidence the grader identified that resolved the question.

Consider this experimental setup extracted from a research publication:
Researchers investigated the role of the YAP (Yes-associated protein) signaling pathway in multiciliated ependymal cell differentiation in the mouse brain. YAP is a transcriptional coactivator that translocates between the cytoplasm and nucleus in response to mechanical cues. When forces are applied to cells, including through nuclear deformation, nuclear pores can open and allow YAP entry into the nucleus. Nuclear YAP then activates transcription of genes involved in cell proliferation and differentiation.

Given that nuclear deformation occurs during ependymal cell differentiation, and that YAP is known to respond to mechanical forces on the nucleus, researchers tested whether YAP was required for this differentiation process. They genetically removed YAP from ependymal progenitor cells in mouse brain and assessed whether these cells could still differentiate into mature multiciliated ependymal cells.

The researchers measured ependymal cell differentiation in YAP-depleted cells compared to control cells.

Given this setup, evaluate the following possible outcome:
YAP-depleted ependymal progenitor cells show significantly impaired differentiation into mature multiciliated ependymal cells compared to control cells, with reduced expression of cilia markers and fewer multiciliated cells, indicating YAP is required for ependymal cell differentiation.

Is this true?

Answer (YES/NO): NO